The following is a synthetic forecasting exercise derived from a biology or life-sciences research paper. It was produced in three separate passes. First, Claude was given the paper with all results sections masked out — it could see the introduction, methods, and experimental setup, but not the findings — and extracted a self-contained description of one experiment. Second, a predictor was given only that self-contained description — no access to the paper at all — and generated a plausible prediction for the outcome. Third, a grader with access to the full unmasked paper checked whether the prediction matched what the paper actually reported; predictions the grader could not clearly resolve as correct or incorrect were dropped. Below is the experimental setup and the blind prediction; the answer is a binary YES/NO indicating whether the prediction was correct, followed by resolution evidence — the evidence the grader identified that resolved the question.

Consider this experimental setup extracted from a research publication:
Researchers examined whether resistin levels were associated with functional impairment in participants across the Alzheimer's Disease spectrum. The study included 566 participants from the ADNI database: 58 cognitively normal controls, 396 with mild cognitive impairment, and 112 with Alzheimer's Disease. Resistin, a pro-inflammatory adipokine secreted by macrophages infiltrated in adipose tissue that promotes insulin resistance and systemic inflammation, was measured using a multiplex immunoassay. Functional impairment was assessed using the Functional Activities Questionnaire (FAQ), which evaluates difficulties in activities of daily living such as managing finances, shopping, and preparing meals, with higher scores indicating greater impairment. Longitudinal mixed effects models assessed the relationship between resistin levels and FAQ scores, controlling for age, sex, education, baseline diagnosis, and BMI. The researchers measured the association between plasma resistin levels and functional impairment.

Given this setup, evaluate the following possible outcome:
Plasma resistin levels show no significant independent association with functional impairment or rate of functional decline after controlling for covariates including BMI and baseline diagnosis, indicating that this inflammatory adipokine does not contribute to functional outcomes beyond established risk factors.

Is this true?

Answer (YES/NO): NO